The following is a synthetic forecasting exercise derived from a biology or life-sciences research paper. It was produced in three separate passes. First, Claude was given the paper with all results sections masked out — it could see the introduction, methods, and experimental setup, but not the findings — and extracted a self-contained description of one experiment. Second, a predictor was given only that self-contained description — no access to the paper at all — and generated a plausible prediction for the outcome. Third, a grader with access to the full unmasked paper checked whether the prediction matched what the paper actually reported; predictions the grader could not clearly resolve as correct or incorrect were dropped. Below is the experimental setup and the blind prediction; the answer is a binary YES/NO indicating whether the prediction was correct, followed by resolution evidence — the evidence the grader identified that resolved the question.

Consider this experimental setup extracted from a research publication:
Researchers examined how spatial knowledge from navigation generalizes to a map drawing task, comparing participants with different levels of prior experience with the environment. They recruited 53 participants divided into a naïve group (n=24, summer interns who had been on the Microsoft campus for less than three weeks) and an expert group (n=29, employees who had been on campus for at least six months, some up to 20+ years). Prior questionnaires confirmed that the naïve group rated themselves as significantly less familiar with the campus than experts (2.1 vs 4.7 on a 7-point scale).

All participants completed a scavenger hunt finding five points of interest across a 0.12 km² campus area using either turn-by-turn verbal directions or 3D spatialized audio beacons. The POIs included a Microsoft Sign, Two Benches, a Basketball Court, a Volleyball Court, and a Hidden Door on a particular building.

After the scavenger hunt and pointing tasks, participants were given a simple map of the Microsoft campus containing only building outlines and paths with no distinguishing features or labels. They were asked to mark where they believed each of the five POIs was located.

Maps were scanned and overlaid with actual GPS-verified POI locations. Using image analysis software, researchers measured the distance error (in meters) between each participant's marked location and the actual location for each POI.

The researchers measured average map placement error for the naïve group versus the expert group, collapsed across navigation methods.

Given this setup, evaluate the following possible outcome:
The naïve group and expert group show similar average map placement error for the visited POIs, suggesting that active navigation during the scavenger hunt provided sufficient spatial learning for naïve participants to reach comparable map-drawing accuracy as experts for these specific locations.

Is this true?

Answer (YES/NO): YES